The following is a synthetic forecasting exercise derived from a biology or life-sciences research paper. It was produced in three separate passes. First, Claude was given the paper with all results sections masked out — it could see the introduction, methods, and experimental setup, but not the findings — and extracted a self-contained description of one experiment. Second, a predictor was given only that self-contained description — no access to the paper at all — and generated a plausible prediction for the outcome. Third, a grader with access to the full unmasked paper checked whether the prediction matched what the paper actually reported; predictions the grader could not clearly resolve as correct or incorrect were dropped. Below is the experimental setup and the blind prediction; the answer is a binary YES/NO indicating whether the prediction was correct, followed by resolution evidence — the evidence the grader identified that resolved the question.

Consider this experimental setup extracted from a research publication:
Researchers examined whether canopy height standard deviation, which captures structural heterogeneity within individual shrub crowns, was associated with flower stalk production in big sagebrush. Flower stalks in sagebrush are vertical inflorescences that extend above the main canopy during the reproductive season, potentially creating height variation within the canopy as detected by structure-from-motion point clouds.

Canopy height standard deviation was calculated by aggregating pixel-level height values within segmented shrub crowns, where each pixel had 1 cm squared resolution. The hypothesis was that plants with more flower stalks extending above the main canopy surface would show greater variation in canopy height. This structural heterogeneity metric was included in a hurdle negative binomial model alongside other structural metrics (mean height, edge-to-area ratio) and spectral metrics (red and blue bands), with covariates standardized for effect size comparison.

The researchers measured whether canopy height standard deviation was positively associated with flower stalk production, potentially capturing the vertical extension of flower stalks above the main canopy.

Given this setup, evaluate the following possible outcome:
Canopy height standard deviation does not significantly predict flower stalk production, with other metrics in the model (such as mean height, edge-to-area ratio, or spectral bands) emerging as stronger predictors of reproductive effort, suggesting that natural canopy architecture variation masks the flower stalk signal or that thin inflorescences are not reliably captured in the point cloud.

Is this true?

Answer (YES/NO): NO